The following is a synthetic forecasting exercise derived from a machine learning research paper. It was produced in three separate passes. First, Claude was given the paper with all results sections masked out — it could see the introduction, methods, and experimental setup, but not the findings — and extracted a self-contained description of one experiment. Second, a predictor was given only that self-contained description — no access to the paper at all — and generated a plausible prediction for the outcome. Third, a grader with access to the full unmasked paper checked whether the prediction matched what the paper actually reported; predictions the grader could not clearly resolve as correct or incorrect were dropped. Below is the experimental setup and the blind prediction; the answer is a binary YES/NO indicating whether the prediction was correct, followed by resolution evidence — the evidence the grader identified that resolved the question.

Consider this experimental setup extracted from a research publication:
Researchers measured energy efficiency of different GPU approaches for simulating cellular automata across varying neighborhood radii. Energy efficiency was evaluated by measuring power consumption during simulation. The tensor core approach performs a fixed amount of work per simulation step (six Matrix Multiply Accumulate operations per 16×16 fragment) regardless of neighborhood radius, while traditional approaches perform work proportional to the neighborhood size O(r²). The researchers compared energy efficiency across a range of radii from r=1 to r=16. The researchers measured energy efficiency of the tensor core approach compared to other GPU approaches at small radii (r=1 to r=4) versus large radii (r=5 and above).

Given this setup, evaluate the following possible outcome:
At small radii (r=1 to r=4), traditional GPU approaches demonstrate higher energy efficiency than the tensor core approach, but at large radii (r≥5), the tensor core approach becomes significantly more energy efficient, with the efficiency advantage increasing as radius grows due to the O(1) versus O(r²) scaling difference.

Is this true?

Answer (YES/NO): NO